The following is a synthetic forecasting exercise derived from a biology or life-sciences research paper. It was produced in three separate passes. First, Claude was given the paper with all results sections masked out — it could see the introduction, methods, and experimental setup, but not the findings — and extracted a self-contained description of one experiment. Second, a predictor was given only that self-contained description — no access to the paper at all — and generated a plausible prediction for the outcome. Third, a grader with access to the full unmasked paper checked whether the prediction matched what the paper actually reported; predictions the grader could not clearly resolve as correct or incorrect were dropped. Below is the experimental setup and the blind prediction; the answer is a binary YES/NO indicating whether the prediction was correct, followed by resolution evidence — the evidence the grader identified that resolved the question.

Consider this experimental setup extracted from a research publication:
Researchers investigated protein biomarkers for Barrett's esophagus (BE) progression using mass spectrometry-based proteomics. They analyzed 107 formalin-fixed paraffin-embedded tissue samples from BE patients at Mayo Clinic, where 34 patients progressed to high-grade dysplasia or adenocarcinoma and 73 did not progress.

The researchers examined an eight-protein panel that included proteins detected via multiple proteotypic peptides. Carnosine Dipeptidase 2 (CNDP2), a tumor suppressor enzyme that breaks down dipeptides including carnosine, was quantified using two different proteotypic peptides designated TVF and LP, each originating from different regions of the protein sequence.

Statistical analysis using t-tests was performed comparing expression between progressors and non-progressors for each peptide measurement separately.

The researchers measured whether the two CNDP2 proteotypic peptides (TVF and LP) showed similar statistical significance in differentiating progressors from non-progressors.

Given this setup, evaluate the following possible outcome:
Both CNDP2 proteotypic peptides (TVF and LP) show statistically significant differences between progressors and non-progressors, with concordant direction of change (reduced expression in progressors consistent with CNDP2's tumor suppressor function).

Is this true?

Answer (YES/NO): NO